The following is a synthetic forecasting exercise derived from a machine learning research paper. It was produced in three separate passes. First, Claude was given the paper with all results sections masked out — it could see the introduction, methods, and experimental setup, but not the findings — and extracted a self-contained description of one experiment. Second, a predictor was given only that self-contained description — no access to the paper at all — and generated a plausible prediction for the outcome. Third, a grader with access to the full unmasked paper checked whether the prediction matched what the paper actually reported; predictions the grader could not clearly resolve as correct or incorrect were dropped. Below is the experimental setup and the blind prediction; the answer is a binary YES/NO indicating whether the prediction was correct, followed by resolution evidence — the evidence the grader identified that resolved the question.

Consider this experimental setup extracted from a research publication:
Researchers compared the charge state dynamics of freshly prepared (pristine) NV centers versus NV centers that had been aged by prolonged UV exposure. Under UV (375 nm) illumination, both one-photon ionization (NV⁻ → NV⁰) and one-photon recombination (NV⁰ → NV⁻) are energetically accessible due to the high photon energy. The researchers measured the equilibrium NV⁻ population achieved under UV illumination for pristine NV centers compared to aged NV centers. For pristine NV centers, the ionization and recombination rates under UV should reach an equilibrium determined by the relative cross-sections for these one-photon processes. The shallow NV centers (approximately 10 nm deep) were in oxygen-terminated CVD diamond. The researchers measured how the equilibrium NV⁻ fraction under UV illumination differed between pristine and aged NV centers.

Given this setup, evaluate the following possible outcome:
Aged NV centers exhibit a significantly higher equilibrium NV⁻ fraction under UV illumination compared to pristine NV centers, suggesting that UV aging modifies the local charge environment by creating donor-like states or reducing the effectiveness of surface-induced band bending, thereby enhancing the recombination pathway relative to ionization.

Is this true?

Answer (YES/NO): NO